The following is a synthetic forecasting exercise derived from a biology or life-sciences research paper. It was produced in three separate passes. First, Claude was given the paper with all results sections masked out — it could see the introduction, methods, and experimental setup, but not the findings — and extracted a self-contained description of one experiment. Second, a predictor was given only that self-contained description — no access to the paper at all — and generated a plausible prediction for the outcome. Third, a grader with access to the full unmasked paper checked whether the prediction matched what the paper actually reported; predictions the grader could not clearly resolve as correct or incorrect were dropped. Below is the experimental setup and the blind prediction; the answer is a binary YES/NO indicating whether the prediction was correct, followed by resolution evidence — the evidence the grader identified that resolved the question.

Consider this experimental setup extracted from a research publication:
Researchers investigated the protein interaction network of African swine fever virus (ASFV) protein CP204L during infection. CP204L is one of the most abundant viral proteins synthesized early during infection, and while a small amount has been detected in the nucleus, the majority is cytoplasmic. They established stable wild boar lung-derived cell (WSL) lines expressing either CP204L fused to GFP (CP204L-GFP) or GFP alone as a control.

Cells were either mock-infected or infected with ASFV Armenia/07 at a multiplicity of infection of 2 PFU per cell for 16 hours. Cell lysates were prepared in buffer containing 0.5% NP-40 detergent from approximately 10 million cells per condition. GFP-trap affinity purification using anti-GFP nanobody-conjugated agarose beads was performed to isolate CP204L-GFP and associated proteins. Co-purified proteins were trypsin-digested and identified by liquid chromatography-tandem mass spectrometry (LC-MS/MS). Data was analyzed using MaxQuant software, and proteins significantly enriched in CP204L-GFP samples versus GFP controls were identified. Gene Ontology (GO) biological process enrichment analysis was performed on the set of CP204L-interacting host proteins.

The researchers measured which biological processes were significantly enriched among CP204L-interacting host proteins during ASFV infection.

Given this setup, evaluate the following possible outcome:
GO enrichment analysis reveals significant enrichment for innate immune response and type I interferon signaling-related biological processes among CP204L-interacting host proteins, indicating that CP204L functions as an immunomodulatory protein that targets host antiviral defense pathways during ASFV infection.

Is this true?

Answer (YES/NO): NO